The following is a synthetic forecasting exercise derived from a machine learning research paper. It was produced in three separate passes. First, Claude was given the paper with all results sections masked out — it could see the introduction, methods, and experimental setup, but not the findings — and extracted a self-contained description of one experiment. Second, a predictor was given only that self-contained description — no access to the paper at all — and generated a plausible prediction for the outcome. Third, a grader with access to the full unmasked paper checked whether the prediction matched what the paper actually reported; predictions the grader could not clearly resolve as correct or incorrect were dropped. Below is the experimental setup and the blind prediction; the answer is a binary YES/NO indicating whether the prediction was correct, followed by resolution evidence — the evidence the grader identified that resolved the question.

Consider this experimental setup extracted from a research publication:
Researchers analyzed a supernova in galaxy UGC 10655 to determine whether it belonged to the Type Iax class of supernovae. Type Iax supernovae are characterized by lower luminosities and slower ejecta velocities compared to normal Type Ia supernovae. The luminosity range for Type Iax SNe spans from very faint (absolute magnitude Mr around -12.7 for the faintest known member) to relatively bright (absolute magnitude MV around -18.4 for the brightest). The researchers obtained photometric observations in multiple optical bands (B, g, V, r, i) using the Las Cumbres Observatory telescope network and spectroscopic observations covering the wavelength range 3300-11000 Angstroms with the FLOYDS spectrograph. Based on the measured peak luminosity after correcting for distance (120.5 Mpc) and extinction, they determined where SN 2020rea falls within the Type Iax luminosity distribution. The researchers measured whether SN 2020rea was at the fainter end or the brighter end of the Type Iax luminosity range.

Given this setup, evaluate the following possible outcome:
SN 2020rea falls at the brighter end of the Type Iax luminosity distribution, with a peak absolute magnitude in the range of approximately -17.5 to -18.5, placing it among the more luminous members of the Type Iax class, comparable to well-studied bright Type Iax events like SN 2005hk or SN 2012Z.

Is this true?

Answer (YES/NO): YES